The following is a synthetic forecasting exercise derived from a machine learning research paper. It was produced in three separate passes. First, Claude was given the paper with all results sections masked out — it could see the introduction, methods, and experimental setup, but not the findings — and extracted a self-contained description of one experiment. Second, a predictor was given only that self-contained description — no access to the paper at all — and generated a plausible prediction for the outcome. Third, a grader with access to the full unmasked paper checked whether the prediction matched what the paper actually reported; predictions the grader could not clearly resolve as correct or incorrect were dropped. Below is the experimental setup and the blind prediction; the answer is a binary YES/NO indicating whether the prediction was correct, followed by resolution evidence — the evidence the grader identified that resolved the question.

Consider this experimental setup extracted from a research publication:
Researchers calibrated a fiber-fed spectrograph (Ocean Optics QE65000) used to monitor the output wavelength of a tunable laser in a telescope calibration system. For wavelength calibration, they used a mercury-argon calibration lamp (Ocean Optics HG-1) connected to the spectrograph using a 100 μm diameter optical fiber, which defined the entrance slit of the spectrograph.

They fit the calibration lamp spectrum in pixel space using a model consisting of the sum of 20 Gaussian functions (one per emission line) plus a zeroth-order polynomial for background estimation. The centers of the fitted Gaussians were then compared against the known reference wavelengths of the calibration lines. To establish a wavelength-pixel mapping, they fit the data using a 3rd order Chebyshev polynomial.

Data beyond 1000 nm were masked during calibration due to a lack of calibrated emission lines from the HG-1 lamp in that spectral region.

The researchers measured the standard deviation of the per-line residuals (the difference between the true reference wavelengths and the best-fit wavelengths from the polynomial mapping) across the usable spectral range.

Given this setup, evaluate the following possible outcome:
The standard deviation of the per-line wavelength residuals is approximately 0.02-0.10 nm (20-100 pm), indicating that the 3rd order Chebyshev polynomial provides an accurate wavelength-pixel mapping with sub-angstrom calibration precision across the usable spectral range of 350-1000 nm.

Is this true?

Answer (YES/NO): NO